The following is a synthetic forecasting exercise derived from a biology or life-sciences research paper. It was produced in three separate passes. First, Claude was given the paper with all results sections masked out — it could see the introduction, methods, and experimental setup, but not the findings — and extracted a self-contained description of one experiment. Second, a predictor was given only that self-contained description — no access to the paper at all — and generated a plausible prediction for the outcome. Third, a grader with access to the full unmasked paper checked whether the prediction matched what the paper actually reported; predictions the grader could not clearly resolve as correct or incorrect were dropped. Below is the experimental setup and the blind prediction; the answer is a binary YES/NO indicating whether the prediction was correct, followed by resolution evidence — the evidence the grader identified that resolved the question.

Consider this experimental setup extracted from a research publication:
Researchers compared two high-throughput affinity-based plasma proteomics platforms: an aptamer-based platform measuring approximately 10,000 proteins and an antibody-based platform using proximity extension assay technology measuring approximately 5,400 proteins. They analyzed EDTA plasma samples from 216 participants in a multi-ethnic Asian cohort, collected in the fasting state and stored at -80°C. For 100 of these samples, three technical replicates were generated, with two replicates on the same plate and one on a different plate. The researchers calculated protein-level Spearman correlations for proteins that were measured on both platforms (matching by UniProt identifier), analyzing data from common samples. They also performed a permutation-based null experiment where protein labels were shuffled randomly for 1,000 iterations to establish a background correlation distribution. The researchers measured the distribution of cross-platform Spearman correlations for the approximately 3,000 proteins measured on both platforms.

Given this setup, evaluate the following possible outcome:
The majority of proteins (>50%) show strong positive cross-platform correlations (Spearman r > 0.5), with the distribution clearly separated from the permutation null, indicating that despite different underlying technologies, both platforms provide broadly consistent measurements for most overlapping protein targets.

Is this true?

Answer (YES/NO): NO